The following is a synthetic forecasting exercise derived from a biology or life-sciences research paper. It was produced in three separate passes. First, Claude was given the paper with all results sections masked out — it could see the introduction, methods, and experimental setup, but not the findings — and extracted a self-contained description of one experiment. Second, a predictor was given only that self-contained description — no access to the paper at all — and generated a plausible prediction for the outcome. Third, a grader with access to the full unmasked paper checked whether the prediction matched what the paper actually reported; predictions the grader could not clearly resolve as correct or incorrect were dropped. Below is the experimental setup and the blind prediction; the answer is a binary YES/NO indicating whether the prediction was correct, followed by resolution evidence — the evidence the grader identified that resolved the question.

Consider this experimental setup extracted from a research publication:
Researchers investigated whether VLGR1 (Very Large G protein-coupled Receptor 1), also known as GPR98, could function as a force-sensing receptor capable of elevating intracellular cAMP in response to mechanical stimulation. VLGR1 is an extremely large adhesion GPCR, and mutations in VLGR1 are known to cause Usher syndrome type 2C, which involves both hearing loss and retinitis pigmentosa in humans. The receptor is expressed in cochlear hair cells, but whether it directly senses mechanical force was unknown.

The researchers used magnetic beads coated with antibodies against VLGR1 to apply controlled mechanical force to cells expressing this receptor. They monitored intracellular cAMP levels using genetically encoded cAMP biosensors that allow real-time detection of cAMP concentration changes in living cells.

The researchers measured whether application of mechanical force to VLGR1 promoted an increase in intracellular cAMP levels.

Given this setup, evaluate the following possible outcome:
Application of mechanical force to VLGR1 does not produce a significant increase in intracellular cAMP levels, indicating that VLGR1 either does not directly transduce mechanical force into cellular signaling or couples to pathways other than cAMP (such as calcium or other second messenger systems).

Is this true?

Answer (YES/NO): NO